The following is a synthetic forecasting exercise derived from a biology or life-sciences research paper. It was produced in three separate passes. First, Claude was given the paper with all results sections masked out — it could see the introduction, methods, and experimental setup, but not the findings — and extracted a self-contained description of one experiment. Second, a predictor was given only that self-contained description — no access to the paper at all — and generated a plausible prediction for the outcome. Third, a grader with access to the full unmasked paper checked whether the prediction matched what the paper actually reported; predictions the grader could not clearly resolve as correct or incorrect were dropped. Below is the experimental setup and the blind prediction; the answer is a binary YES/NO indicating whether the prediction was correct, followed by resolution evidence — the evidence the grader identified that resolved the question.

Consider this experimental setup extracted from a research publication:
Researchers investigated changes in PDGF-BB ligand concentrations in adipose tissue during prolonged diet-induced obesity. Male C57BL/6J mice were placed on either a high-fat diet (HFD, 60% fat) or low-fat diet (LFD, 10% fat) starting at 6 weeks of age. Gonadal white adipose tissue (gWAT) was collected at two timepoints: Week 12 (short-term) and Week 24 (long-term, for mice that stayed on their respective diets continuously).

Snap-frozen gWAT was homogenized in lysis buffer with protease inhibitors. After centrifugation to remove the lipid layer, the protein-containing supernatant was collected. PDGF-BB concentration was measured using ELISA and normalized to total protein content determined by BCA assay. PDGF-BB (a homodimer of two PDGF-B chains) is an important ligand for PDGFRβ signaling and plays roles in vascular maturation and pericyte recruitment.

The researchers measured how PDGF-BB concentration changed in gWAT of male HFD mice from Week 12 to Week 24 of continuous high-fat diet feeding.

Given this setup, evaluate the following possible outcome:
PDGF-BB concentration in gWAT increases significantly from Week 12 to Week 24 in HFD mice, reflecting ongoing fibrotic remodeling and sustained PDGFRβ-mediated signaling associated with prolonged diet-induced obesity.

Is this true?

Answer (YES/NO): NO